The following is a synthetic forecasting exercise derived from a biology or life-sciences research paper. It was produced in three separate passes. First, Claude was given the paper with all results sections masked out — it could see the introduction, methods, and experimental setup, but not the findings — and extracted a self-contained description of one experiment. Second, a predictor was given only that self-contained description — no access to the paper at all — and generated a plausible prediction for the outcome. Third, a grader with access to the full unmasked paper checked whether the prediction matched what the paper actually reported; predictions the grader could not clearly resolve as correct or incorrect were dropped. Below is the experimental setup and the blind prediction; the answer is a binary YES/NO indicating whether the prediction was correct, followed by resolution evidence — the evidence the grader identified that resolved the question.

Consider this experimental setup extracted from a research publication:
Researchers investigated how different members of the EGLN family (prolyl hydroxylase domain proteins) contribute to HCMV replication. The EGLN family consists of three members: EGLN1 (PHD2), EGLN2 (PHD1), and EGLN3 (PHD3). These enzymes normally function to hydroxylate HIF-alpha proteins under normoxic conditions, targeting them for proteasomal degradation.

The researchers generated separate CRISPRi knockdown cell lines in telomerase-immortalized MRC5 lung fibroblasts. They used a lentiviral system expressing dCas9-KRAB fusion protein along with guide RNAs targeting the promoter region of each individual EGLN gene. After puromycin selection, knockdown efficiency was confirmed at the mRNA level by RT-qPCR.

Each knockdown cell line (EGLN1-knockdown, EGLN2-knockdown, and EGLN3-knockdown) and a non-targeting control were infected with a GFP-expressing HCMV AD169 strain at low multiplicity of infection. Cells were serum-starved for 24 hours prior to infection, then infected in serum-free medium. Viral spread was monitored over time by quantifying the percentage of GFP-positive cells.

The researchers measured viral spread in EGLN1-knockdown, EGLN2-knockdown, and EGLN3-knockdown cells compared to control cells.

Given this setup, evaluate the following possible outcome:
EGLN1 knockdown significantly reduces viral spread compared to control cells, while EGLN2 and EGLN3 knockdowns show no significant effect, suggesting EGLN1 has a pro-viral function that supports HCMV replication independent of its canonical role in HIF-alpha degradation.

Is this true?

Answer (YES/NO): NO